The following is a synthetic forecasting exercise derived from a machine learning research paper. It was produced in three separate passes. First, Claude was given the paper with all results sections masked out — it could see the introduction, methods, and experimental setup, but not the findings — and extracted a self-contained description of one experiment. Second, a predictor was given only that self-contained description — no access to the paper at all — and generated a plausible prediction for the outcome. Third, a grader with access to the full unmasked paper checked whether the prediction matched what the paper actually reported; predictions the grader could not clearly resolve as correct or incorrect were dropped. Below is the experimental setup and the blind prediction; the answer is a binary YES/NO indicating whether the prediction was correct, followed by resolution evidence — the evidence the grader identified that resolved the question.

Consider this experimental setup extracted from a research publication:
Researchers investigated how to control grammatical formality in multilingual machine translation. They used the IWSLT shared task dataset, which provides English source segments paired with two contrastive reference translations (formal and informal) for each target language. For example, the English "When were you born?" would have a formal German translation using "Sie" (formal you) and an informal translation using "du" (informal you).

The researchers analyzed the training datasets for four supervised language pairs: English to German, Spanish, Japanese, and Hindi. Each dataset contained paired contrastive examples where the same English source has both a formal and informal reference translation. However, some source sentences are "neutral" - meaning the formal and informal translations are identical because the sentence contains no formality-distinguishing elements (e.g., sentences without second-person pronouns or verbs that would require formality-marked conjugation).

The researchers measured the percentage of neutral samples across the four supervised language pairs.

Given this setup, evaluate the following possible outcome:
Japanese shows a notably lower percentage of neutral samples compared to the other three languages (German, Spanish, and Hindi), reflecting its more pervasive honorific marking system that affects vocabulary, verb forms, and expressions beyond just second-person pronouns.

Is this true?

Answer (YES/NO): YES